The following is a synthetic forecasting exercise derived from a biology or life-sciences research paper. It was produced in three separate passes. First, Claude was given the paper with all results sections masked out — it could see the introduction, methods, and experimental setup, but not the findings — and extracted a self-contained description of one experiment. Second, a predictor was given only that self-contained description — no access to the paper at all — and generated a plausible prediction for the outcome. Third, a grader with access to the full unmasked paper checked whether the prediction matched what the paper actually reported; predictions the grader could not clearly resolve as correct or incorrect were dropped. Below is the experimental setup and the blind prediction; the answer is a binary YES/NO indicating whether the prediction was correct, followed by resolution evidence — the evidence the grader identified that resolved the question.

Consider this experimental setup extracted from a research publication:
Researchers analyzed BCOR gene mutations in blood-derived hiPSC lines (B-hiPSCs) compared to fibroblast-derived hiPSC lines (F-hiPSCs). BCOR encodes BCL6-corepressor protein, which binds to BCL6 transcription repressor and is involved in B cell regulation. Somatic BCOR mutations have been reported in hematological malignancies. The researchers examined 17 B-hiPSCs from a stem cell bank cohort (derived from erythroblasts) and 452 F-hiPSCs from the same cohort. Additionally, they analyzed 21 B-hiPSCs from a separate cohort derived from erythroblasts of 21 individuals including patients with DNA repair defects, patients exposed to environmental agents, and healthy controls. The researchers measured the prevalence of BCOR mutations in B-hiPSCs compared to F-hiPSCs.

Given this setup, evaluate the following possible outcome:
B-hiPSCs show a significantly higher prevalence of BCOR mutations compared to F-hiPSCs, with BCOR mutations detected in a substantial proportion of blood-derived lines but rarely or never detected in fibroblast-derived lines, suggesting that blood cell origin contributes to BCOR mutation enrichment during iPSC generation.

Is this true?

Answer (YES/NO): YES